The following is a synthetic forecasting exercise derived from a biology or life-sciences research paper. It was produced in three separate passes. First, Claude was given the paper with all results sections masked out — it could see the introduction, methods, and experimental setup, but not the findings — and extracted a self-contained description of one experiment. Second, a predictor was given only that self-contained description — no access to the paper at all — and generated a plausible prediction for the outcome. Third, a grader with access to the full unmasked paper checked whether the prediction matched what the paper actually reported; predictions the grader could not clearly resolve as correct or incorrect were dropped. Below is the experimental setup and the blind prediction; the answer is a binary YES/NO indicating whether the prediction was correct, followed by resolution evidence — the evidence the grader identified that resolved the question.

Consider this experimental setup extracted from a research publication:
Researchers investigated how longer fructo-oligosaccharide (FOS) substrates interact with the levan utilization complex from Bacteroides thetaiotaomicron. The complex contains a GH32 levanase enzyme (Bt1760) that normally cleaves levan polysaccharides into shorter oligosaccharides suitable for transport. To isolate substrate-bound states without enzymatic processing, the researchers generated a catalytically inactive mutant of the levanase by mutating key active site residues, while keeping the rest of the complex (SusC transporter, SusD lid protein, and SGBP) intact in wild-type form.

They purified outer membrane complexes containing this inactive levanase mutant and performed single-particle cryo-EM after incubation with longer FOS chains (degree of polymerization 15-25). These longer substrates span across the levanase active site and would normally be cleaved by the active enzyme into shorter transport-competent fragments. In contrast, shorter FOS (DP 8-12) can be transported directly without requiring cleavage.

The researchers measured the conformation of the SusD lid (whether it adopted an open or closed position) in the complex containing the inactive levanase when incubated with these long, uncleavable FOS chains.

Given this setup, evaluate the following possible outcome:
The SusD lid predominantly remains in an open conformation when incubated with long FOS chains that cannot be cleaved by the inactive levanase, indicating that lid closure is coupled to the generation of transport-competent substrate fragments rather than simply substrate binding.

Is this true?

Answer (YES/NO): NO